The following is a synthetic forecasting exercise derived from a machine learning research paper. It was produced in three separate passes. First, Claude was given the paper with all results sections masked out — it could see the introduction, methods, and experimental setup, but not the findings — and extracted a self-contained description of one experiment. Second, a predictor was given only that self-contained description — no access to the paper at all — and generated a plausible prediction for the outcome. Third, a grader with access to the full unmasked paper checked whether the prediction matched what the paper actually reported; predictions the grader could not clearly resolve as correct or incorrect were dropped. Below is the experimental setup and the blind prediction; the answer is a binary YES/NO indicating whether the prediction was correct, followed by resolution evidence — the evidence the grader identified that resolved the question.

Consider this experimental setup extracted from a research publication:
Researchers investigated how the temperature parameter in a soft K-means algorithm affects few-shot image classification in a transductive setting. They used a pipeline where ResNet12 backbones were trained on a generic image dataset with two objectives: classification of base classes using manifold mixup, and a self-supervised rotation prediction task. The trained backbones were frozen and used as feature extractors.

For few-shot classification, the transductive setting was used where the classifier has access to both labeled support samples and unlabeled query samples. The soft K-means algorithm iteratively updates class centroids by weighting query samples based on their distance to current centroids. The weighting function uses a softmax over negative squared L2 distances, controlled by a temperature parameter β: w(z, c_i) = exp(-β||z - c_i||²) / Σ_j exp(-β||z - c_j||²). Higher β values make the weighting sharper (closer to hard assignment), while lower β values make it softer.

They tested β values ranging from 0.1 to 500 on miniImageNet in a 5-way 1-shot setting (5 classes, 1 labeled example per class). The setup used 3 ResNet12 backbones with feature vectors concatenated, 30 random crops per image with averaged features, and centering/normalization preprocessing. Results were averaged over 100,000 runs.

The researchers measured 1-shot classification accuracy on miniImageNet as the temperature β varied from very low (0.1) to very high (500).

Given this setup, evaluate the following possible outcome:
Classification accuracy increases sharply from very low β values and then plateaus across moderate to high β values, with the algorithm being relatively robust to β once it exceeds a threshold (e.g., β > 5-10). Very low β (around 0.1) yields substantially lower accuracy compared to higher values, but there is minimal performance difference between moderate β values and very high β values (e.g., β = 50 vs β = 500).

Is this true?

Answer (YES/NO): NO